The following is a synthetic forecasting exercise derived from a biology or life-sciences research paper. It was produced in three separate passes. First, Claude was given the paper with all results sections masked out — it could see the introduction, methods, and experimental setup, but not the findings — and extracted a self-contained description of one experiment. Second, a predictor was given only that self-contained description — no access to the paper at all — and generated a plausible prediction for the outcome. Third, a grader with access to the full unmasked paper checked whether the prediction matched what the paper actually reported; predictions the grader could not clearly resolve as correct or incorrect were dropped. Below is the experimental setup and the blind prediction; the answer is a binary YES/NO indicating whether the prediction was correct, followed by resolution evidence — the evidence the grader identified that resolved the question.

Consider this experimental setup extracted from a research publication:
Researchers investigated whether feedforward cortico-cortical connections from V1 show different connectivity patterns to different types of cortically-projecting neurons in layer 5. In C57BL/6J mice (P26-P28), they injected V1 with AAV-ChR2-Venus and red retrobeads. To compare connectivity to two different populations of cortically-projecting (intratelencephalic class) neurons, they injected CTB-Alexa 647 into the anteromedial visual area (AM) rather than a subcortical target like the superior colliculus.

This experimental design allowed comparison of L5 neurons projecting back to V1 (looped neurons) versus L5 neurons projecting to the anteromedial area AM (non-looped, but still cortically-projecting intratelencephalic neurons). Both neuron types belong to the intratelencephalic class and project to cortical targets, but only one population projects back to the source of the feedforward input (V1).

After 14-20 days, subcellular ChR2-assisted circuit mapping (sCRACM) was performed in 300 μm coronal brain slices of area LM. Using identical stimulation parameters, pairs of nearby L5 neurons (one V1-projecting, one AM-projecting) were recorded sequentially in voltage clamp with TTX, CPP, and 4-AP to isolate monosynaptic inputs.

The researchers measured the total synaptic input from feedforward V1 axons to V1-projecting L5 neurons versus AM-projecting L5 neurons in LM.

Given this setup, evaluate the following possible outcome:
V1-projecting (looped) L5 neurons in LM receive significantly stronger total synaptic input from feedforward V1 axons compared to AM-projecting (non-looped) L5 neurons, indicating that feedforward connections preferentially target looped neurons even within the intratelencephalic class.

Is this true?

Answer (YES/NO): NO